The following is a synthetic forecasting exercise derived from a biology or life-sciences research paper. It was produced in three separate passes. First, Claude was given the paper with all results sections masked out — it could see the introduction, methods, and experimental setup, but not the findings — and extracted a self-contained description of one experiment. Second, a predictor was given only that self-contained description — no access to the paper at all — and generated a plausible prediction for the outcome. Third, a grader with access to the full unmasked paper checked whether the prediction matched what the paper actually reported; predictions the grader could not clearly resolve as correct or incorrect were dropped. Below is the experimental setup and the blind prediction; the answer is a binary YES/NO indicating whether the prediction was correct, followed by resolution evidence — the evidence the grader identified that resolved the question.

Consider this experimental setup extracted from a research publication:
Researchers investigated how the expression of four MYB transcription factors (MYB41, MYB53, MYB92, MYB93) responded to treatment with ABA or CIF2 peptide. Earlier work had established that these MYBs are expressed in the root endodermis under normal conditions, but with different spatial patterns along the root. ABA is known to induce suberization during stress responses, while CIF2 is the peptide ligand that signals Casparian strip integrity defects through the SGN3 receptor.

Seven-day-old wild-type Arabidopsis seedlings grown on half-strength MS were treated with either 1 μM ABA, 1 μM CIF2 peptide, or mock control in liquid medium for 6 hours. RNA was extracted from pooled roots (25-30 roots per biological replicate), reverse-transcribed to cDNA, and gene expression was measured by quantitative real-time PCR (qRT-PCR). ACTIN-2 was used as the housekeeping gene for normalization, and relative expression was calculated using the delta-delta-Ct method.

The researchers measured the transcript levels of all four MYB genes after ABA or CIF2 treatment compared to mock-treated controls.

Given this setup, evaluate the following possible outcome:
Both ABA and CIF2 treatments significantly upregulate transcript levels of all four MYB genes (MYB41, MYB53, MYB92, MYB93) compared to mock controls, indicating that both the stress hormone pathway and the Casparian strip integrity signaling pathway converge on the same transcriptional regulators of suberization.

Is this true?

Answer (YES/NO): YES